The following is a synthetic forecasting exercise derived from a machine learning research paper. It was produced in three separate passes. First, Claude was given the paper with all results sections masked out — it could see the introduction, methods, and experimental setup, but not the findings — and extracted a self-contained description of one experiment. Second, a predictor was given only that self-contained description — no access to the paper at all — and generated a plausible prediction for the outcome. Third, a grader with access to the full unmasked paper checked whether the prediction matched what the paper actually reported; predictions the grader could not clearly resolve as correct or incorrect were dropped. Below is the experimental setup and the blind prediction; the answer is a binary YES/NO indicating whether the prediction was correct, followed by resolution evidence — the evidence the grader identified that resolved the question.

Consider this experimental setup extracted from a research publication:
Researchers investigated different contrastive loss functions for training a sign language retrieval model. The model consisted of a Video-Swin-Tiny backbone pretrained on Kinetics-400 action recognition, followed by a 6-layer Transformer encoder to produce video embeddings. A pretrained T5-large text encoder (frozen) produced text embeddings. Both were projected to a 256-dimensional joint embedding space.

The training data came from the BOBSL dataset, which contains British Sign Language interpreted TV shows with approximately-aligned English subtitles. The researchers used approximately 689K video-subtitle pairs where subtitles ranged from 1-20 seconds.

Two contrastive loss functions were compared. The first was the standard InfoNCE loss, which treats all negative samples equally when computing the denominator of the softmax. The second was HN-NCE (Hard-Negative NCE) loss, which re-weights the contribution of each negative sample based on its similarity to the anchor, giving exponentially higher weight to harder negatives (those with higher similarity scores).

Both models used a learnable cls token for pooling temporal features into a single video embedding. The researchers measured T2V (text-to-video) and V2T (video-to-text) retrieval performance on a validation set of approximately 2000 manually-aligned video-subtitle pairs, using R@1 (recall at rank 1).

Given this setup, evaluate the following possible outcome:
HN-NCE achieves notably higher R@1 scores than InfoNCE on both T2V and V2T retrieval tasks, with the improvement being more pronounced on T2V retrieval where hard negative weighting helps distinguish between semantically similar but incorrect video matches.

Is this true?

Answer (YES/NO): NO